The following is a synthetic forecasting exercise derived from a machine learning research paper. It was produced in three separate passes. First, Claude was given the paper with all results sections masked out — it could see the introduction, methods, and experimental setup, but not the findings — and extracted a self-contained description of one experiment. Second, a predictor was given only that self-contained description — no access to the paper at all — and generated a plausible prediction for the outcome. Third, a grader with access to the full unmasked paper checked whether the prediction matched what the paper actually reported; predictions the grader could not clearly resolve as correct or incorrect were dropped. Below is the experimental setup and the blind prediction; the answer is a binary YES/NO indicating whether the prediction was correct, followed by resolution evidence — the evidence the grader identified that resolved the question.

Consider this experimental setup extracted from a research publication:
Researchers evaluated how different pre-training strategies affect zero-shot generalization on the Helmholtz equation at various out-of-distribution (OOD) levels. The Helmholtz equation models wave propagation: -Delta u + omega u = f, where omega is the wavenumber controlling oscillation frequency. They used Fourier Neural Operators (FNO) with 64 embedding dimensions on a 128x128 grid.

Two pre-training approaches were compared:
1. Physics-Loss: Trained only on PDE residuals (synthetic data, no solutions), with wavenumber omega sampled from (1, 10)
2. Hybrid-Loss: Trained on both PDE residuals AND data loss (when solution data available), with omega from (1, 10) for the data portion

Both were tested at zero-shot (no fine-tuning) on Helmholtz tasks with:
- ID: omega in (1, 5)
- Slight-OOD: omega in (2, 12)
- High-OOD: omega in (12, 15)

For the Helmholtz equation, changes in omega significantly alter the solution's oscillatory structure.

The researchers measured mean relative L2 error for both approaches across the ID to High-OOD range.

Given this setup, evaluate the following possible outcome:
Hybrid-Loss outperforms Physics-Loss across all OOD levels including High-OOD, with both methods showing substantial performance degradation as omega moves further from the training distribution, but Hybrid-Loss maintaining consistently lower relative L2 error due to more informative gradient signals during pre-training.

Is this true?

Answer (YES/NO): YES